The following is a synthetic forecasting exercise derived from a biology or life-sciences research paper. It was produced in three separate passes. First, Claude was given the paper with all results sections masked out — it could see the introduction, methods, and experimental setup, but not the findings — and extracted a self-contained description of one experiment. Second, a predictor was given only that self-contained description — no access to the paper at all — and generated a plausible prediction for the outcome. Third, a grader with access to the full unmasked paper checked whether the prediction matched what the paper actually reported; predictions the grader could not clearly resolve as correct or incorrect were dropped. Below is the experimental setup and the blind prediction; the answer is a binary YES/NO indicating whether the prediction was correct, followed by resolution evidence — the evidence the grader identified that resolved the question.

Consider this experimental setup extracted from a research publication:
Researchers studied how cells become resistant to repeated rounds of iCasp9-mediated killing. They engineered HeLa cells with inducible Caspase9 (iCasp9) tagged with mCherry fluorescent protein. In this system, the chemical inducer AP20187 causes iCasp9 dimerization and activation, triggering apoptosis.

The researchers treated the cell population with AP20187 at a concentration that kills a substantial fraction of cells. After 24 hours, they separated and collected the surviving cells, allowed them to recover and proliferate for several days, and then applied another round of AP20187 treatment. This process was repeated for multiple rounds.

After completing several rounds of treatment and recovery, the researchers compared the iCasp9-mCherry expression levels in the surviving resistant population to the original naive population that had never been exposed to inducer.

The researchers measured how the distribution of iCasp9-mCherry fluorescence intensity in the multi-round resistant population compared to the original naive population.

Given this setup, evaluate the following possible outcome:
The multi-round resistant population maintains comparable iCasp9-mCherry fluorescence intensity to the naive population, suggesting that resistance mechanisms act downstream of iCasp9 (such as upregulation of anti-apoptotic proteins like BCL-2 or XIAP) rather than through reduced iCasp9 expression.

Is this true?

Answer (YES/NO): NO